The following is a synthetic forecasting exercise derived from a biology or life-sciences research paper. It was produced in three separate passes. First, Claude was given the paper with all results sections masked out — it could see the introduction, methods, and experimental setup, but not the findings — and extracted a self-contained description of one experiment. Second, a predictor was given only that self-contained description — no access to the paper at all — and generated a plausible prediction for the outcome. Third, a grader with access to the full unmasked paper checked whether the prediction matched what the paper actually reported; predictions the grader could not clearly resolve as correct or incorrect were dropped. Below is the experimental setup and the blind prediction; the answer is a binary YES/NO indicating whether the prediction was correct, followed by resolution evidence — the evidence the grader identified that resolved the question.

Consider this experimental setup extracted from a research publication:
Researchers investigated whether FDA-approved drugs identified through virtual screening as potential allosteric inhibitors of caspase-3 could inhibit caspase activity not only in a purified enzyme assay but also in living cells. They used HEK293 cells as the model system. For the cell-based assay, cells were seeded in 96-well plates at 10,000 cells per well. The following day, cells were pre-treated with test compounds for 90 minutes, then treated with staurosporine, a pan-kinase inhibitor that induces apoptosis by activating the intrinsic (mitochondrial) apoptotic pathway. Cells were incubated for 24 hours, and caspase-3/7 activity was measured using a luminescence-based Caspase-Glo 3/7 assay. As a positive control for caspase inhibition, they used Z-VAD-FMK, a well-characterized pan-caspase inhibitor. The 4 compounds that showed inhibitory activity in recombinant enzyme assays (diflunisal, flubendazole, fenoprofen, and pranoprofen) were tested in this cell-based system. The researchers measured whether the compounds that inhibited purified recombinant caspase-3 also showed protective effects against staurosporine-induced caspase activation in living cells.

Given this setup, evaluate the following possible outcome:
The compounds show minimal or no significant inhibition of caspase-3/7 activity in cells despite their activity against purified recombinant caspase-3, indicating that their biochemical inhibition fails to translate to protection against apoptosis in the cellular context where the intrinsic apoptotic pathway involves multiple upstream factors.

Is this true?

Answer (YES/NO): NO